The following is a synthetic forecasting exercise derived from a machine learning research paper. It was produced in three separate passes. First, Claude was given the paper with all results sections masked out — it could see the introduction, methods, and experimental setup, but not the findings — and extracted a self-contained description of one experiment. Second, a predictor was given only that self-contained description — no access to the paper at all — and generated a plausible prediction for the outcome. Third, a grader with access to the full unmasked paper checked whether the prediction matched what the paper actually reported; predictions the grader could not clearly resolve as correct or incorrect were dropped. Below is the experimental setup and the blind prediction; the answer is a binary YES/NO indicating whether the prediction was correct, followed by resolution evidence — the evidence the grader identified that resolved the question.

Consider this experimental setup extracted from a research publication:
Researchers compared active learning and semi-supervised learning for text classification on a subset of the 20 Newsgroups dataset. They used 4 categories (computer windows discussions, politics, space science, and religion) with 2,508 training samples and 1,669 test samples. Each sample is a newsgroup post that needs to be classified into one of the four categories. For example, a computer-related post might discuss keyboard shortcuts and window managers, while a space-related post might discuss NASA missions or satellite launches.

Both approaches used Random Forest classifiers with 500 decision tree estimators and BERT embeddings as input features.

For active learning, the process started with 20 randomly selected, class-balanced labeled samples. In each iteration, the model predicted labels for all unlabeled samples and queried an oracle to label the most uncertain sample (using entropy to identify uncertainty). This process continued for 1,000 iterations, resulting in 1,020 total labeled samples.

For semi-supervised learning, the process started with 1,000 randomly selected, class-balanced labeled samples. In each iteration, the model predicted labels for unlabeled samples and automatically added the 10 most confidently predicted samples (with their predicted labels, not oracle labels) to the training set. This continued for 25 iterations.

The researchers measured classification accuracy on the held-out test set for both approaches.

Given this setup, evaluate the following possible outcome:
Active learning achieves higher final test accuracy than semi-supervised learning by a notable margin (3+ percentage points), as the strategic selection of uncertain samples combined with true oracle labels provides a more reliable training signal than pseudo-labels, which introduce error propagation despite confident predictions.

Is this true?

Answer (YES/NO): YES